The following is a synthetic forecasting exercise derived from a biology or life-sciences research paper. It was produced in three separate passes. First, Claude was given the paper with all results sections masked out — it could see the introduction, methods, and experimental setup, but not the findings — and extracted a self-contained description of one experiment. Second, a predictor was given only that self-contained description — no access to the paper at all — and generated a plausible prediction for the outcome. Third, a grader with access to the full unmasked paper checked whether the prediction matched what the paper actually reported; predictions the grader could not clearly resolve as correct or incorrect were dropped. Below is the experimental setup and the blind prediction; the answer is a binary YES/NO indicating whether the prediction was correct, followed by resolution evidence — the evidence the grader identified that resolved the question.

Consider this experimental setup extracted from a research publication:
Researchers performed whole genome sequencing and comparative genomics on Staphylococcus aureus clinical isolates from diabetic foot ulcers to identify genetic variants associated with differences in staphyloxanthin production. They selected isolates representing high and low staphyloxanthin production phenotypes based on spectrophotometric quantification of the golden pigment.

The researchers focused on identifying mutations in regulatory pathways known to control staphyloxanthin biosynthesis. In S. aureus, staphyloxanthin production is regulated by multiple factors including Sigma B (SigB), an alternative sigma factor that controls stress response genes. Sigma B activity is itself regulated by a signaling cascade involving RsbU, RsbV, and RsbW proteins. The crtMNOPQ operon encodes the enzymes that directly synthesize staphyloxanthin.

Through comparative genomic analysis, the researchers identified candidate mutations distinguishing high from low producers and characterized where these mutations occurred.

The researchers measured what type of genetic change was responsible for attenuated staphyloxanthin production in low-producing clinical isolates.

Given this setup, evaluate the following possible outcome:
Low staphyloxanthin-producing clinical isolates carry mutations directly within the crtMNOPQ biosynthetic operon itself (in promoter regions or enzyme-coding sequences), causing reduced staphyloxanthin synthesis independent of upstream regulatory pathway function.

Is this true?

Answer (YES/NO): NO